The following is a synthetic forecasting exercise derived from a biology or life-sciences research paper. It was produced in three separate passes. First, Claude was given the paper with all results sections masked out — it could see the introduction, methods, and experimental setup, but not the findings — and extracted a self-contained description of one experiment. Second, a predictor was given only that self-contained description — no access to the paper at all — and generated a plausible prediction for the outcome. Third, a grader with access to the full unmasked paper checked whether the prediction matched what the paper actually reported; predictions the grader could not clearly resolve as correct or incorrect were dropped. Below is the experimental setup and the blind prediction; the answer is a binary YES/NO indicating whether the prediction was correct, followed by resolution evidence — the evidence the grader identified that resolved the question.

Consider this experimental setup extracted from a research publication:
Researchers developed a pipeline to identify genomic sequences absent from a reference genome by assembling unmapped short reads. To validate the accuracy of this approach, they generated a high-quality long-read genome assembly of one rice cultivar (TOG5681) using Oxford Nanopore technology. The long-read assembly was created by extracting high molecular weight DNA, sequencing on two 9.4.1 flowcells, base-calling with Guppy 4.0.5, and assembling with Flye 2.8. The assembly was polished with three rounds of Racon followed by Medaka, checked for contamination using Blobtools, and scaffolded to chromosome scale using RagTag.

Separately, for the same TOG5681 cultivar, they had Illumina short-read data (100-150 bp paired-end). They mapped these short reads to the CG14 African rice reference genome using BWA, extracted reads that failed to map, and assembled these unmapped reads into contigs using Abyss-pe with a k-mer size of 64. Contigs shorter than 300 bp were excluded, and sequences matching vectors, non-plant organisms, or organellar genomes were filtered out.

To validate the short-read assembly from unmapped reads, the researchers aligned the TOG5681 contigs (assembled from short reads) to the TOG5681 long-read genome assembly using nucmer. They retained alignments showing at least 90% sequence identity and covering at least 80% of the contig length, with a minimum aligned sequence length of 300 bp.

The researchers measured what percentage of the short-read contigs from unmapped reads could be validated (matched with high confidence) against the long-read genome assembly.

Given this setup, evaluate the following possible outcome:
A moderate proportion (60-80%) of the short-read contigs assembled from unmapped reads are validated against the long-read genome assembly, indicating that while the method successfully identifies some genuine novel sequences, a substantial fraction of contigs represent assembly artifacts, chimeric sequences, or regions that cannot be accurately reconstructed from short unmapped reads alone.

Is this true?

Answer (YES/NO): NO